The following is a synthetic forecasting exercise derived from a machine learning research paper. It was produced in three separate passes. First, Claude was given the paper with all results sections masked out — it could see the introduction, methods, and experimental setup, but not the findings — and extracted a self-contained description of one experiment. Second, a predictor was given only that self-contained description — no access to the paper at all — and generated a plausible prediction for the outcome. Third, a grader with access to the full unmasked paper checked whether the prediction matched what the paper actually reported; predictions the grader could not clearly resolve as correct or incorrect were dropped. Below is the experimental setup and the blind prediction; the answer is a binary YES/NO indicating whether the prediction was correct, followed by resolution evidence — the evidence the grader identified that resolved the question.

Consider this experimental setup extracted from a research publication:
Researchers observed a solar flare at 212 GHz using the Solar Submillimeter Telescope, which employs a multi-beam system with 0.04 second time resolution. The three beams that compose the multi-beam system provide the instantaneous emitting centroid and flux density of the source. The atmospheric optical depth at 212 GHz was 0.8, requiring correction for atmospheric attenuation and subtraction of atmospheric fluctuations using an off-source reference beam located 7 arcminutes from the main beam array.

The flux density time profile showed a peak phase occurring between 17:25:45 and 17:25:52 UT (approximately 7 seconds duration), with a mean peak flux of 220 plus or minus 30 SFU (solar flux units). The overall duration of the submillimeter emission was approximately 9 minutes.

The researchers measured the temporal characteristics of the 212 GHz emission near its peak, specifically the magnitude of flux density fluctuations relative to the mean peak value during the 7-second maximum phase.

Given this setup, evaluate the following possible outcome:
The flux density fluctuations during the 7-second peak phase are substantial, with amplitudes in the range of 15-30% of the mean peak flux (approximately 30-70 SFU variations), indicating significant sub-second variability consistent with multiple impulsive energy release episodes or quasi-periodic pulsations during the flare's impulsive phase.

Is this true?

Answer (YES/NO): NO